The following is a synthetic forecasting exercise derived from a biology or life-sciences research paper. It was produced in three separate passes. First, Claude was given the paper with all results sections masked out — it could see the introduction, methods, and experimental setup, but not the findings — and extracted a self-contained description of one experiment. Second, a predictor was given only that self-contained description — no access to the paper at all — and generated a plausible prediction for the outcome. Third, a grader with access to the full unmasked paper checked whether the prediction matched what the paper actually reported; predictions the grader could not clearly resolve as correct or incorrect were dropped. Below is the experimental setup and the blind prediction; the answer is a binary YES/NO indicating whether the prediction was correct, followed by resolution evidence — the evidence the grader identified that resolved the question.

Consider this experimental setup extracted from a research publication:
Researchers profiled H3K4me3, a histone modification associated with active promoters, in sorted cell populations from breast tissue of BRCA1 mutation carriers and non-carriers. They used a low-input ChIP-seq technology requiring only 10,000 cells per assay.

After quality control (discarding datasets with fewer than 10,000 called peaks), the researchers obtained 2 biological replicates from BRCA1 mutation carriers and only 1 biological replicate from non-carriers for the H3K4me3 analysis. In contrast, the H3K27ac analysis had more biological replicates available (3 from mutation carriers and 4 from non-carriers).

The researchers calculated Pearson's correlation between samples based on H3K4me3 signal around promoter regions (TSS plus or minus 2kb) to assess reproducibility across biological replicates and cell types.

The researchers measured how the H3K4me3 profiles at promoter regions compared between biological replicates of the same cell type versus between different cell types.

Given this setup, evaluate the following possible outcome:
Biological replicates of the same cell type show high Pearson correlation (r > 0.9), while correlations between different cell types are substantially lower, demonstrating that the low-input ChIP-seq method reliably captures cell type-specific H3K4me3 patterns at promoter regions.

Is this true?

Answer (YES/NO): NO